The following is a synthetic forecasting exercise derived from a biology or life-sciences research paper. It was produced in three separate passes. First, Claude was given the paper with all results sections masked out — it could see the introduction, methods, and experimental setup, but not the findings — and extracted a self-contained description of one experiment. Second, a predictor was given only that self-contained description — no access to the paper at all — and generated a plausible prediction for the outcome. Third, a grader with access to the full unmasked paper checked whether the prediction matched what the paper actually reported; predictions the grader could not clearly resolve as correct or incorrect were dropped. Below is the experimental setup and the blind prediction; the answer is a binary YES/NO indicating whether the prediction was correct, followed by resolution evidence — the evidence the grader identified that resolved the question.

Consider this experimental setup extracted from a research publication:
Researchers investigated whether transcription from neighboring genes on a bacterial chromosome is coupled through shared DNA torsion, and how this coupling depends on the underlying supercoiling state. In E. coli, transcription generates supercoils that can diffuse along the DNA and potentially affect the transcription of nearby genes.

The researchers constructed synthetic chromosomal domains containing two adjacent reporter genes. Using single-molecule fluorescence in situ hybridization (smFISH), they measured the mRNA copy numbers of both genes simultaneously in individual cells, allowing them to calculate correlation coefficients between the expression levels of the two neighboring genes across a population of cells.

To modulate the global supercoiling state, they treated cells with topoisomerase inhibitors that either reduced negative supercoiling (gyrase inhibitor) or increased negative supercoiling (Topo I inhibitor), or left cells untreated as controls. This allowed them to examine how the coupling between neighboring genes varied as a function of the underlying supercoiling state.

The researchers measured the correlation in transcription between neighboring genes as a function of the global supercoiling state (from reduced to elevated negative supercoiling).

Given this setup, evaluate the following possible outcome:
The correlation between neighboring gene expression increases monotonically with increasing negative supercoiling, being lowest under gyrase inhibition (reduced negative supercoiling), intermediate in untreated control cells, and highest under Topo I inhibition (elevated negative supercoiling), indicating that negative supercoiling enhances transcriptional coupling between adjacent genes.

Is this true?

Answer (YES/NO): NO